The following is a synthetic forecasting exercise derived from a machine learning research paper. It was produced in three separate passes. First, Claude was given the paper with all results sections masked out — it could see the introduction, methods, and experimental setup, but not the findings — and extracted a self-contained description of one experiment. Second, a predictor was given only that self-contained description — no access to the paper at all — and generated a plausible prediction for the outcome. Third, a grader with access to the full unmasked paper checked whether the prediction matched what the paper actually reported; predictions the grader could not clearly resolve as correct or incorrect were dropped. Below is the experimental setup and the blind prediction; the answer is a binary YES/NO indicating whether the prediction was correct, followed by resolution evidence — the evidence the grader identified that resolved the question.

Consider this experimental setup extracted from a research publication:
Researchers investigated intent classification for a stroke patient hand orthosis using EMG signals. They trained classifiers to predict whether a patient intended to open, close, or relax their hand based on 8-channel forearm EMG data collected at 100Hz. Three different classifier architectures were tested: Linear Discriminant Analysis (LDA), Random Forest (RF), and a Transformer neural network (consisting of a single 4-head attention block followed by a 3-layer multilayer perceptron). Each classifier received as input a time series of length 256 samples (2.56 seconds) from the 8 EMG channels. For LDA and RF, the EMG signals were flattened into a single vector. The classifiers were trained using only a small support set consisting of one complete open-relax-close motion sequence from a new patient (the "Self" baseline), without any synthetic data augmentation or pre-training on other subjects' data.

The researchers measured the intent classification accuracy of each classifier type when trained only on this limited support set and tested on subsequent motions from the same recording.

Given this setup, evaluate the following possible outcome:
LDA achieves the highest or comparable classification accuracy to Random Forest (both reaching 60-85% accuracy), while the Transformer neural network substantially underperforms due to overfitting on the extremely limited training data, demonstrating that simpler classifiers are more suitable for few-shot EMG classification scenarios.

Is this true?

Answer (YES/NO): NO